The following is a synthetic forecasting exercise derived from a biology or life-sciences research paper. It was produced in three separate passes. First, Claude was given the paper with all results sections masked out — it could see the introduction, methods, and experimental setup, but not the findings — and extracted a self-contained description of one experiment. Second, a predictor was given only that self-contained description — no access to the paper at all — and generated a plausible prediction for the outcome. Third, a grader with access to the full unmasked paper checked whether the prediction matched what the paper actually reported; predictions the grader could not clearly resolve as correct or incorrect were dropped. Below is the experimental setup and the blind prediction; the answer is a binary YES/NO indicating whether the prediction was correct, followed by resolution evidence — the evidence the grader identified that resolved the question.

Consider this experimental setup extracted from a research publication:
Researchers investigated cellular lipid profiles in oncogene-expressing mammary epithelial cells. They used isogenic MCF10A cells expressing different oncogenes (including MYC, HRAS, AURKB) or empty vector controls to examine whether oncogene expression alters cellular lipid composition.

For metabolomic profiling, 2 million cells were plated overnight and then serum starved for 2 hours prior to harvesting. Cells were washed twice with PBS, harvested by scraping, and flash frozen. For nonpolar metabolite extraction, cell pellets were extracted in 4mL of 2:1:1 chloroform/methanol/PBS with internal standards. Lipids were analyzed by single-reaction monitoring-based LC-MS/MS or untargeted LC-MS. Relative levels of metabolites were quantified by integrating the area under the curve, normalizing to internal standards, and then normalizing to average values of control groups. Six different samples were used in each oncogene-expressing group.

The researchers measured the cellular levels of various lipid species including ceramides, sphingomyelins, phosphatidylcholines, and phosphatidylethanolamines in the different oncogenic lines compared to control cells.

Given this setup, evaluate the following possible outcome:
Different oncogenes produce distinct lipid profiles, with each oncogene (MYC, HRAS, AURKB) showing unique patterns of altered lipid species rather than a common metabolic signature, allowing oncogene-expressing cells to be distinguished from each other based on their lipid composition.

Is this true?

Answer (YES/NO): YES